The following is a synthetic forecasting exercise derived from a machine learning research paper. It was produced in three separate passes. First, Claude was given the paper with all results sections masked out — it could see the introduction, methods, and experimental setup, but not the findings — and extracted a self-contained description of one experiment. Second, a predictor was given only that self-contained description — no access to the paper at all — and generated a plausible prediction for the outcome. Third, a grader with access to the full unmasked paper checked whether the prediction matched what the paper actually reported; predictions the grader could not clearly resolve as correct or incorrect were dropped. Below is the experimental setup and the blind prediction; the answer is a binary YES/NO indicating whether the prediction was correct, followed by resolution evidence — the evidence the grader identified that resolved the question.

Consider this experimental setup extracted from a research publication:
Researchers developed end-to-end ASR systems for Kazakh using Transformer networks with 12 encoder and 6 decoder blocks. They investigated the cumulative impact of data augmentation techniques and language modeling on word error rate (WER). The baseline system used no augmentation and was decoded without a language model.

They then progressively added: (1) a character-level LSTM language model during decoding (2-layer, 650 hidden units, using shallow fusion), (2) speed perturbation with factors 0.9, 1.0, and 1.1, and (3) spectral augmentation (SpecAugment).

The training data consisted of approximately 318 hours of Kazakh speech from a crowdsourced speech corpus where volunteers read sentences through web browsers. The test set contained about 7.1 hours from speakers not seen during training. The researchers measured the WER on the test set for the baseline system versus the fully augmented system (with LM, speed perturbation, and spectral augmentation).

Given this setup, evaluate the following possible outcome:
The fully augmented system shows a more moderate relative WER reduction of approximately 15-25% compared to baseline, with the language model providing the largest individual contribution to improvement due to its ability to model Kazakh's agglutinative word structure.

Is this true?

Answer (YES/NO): NO